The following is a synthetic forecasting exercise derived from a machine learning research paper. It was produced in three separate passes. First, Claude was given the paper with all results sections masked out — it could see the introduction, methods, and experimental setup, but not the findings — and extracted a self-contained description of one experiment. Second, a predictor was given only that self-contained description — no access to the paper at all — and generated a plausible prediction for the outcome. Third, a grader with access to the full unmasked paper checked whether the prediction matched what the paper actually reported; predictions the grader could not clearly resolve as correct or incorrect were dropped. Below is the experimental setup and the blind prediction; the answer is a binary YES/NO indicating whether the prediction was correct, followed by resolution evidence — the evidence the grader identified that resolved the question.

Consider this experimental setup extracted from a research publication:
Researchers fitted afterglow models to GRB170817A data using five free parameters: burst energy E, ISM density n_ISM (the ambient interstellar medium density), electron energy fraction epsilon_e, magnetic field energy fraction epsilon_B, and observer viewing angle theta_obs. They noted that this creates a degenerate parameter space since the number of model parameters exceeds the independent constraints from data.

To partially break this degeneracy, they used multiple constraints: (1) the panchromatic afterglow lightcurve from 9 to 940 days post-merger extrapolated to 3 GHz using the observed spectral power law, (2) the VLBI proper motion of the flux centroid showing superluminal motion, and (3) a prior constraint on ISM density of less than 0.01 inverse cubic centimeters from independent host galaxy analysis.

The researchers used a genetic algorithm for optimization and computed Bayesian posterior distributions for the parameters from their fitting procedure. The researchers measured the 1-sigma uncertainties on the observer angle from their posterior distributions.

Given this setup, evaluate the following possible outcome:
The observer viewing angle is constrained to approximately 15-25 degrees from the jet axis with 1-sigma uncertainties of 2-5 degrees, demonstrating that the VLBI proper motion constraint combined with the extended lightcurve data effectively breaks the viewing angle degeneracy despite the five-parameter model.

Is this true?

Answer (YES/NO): NO